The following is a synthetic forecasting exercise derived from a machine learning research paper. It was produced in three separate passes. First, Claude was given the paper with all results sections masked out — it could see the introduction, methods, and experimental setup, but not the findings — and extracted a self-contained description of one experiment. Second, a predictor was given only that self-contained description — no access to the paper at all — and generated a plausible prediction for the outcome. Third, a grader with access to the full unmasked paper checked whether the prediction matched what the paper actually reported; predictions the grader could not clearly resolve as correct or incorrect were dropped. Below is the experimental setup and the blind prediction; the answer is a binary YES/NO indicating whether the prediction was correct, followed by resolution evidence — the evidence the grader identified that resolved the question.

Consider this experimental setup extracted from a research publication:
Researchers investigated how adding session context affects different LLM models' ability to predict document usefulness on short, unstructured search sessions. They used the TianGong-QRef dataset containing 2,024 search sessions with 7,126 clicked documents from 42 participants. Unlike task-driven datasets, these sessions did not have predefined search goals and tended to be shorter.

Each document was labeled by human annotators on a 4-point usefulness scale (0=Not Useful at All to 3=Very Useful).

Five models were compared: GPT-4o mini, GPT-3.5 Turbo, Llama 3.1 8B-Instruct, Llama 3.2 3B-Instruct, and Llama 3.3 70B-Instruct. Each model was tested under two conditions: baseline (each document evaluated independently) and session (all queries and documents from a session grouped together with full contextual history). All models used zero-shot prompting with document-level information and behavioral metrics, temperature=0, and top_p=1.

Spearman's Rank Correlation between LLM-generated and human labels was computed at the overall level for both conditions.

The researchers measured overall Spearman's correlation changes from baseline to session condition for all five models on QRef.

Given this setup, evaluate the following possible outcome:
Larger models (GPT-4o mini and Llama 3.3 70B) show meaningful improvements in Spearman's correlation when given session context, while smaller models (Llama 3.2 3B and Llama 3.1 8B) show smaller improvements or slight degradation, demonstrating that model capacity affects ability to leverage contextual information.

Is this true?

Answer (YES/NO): NO